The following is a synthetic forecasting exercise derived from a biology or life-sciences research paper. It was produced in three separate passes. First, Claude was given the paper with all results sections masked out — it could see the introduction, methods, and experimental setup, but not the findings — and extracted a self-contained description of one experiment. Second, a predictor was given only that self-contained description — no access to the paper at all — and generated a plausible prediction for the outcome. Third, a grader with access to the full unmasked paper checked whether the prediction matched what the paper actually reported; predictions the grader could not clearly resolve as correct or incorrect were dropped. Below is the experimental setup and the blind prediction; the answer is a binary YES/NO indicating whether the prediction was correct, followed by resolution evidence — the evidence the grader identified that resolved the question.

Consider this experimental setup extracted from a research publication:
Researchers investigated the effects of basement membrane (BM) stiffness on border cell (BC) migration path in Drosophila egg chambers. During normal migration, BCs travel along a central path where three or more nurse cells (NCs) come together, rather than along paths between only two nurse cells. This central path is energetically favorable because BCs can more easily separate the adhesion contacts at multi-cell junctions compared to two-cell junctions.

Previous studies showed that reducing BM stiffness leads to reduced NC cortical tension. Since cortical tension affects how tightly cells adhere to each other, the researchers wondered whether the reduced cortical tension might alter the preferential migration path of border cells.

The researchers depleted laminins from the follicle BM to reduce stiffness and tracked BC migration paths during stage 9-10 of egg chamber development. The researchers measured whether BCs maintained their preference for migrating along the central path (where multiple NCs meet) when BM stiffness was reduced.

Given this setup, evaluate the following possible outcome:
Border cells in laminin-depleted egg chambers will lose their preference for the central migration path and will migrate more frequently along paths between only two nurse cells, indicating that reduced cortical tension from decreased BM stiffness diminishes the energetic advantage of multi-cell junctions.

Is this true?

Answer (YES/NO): NO